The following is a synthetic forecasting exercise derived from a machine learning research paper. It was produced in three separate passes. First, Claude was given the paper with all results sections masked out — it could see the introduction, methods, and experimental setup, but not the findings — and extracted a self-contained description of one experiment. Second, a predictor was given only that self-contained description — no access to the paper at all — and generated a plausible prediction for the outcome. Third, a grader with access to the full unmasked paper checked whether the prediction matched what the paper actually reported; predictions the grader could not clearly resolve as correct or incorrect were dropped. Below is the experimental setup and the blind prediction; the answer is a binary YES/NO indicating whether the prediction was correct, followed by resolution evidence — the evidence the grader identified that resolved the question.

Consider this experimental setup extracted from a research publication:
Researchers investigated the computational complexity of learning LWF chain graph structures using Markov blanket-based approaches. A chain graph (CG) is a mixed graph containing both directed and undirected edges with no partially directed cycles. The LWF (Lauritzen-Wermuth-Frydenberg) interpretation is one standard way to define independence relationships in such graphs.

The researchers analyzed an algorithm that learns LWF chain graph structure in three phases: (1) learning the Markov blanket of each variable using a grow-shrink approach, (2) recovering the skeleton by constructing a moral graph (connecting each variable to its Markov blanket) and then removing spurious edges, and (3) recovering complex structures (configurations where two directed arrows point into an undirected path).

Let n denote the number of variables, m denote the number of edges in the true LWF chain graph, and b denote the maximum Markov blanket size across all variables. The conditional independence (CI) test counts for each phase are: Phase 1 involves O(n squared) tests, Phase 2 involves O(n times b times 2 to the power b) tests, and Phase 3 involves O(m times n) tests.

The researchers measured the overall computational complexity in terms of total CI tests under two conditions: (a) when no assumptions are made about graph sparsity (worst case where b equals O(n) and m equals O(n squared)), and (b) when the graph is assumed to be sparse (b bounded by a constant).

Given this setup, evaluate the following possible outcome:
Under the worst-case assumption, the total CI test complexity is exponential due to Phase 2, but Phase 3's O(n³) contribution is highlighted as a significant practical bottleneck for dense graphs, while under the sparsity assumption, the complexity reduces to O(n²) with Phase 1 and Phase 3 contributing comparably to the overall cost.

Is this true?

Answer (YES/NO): NO